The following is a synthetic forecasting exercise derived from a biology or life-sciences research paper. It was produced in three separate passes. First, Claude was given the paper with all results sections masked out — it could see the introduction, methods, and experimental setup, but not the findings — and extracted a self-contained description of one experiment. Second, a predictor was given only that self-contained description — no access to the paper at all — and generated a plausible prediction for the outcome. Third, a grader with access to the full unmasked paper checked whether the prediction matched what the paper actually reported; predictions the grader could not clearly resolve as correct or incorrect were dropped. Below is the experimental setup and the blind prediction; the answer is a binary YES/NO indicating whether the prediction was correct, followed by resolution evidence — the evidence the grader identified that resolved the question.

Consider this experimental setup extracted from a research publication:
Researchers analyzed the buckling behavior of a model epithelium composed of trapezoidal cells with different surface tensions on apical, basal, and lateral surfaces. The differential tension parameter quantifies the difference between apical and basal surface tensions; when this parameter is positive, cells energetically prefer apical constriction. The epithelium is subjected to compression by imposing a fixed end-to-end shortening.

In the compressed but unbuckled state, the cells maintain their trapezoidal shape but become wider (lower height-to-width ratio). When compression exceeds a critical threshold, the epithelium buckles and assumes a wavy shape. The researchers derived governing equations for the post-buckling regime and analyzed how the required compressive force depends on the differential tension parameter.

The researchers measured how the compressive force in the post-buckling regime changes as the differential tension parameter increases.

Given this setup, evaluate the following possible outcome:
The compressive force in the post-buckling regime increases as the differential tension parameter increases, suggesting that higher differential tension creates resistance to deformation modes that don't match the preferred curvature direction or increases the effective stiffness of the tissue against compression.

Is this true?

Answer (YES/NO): NO